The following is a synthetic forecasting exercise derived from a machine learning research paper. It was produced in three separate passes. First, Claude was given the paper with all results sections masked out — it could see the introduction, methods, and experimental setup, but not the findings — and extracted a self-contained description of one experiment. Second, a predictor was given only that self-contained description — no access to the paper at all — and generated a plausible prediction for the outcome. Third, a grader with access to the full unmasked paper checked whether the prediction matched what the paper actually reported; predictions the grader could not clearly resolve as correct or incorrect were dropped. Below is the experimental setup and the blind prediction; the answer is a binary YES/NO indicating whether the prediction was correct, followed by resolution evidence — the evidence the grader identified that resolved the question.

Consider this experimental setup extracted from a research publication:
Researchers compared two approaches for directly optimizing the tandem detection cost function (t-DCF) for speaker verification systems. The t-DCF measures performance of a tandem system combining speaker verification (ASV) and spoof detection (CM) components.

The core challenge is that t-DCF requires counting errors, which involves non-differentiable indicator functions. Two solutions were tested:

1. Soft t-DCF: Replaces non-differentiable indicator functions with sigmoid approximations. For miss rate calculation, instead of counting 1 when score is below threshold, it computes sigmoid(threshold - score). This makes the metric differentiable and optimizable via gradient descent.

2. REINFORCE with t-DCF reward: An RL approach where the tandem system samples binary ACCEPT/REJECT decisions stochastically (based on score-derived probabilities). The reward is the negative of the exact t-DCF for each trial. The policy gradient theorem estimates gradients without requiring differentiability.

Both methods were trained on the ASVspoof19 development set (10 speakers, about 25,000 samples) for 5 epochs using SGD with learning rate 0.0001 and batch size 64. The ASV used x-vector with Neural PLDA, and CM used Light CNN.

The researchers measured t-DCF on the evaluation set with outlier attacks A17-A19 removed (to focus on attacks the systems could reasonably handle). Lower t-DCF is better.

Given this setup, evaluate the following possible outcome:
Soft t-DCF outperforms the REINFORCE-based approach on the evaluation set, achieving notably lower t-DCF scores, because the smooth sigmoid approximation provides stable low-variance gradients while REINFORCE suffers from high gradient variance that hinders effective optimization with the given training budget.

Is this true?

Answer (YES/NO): NO